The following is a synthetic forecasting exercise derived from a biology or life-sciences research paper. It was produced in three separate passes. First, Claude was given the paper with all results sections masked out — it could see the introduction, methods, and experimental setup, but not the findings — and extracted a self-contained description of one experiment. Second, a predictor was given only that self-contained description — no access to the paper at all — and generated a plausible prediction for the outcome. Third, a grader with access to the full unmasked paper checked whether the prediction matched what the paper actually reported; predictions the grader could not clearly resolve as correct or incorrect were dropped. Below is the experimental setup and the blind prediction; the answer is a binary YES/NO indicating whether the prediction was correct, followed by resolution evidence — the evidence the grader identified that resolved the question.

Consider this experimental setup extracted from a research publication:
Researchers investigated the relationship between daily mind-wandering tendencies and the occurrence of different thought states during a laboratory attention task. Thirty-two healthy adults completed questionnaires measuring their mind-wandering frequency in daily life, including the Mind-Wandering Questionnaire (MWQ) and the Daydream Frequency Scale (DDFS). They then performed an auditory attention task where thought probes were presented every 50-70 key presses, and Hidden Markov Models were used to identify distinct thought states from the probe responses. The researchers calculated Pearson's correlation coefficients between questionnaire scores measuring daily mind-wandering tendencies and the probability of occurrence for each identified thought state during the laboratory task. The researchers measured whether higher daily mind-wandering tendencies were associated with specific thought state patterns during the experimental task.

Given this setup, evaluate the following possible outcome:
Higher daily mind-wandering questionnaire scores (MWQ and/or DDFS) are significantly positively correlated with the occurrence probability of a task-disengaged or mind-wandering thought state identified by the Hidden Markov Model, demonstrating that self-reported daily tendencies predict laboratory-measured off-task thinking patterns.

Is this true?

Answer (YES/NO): NO